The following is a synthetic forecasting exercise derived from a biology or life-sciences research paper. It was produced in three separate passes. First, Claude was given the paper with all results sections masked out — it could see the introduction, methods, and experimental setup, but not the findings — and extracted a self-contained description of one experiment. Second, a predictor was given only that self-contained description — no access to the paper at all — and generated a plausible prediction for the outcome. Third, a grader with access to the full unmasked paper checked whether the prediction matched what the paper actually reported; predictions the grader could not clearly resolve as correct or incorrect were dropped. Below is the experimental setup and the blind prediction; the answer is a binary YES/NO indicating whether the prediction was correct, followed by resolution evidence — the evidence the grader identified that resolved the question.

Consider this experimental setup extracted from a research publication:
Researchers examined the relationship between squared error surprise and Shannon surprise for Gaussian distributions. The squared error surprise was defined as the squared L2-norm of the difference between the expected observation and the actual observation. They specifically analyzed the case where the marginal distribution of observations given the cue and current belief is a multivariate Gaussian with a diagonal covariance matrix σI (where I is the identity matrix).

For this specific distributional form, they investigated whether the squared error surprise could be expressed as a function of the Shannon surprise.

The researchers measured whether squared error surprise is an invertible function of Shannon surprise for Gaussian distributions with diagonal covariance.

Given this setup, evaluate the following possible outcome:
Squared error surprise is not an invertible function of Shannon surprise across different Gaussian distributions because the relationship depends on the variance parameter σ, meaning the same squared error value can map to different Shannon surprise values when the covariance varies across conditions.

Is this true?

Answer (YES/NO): NO